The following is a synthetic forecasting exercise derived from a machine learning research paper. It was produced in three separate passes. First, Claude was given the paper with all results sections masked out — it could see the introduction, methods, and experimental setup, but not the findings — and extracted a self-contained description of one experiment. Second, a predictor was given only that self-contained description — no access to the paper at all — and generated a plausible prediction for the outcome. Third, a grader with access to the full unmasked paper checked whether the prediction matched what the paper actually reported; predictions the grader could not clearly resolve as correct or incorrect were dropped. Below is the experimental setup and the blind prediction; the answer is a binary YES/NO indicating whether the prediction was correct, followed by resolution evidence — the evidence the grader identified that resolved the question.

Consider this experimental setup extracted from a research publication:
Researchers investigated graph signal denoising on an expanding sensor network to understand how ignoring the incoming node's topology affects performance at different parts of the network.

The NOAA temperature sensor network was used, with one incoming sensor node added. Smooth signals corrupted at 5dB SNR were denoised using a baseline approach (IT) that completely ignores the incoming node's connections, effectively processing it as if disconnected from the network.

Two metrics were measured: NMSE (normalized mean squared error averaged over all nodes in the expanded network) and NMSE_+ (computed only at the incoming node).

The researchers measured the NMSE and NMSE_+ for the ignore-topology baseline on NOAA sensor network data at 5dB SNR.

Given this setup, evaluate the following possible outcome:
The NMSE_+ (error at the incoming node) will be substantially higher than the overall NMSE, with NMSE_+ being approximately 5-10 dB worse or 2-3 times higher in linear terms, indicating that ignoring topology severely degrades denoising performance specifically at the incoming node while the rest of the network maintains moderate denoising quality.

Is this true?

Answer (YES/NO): YES